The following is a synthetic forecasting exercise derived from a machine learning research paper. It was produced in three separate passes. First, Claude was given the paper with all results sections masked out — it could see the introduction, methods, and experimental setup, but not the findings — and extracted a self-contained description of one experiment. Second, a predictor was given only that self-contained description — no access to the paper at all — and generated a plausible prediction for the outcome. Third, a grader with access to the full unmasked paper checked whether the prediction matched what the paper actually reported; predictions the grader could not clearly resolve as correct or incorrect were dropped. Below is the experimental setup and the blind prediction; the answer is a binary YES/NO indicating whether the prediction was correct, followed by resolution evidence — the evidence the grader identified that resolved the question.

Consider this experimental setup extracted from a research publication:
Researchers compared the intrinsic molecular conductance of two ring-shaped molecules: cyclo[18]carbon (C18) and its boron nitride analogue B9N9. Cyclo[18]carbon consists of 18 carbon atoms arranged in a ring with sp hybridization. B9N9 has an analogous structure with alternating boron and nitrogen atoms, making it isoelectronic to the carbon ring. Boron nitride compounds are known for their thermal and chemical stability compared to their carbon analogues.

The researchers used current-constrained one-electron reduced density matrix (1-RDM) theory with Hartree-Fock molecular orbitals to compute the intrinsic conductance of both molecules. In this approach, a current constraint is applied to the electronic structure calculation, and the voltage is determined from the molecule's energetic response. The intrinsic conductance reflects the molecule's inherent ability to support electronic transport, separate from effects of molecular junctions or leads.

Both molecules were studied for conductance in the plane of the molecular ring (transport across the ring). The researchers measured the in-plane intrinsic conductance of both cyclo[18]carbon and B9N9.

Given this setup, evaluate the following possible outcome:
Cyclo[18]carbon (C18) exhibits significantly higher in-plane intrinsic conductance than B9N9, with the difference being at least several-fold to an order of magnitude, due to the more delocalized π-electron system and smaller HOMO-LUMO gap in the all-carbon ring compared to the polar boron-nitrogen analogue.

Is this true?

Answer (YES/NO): NO